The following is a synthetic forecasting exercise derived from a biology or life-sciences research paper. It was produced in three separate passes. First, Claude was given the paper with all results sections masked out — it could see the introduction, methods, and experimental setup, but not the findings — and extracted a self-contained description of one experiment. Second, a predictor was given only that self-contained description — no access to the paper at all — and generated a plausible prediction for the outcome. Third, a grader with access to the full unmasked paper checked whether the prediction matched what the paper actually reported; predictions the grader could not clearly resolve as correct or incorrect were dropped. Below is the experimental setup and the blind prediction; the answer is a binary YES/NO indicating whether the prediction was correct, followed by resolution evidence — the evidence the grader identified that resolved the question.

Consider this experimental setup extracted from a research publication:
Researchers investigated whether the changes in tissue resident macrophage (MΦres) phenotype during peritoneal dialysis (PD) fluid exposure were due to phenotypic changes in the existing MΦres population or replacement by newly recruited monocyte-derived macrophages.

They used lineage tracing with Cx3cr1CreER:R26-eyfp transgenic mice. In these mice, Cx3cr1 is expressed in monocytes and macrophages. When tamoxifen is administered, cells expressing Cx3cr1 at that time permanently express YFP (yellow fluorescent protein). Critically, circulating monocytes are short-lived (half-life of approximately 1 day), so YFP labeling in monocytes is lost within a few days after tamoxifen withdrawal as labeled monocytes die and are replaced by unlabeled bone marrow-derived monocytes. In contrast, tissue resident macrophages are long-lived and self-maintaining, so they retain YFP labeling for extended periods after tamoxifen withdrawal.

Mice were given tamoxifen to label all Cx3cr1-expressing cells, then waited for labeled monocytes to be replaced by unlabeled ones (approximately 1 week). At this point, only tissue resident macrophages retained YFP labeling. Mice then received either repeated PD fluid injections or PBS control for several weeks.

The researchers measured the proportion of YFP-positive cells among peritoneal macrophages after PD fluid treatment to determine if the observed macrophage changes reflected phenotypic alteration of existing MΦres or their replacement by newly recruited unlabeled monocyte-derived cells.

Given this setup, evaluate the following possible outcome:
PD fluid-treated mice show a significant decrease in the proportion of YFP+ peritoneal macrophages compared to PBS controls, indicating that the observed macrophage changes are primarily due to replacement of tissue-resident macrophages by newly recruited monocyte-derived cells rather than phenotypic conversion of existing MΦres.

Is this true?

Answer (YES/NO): NO